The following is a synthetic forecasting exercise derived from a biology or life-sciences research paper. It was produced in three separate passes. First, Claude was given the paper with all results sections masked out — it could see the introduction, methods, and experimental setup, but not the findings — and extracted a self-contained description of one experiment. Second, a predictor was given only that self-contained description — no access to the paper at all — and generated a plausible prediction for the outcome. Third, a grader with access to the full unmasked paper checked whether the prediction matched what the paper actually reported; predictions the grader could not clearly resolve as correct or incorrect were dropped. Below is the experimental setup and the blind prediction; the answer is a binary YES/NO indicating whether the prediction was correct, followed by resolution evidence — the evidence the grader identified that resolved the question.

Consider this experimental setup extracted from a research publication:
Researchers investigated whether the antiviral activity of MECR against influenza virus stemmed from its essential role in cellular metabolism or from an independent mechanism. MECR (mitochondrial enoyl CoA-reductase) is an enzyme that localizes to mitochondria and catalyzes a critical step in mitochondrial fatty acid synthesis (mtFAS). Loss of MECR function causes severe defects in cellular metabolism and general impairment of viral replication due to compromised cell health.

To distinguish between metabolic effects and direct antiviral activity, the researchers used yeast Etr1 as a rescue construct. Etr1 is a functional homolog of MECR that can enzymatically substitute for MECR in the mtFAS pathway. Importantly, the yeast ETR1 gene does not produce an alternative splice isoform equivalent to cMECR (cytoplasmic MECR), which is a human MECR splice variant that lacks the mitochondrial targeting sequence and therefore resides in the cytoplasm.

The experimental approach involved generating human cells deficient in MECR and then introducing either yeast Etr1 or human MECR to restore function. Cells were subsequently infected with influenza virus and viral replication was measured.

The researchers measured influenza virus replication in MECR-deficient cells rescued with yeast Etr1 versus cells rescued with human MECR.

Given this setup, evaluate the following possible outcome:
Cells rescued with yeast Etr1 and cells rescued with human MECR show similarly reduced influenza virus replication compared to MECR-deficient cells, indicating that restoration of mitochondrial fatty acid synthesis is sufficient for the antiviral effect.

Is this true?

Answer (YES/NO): NO